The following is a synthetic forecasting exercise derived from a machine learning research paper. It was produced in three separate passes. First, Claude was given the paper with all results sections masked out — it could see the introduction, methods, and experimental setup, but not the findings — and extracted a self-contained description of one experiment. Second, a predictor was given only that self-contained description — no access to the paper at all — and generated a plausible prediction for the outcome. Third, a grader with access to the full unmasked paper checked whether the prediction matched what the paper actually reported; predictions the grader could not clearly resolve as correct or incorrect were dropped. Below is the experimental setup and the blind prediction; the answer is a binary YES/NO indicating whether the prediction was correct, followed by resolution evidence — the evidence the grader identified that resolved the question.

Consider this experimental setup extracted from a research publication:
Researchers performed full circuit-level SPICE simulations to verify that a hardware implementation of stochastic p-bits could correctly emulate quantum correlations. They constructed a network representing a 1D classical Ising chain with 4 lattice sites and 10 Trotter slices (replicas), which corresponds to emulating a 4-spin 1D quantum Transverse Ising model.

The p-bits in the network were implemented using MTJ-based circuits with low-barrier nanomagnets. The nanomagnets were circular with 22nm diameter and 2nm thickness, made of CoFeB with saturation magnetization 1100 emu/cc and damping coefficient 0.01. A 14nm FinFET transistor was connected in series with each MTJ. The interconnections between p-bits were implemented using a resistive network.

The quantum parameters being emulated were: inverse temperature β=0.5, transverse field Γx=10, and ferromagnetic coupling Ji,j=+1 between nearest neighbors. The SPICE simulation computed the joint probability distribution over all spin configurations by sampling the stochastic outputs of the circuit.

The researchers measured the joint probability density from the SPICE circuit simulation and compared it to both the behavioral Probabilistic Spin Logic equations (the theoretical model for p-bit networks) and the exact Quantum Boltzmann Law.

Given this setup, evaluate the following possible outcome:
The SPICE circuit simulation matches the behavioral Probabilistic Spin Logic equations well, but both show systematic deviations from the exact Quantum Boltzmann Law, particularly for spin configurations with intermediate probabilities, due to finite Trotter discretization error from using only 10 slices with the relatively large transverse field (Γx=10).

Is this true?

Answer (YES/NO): NO